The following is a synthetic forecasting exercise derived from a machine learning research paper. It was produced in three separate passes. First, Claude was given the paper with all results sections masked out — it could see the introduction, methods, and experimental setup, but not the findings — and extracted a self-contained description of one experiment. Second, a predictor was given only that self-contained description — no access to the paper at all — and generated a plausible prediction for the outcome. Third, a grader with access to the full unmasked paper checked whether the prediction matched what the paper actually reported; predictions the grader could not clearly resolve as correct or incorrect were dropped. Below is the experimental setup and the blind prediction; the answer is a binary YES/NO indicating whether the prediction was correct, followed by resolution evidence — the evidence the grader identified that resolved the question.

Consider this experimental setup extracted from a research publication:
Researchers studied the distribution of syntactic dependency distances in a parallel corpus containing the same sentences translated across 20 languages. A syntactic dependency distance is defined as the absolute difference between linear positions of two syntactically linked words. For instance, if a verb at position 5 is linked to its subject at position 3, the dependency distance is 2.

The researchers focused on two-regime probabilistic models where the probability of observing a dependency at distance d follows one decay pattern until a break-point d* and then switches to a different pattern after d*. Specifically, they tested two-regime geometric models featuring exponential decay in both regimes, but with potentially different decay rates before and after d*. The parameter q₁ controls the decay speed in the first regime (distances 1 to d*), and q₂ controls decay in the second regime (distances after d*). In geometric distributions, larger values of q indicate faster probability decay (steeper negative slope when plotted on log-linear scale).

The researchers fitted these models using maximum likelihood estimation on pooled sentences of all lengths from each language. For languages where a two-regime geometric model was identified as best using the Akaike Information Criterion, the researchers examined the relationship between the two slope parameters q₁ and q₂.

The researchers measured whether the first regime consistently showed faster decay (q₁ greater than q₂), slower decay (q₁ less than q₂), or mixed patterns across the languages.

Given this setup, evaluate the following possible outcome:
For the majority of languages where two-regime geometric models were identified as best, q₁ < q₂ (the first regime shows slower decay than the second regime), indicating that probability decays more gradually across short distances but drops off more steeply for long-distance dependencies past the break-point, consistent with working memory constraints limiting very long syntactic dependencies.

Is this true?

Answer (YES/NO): NO